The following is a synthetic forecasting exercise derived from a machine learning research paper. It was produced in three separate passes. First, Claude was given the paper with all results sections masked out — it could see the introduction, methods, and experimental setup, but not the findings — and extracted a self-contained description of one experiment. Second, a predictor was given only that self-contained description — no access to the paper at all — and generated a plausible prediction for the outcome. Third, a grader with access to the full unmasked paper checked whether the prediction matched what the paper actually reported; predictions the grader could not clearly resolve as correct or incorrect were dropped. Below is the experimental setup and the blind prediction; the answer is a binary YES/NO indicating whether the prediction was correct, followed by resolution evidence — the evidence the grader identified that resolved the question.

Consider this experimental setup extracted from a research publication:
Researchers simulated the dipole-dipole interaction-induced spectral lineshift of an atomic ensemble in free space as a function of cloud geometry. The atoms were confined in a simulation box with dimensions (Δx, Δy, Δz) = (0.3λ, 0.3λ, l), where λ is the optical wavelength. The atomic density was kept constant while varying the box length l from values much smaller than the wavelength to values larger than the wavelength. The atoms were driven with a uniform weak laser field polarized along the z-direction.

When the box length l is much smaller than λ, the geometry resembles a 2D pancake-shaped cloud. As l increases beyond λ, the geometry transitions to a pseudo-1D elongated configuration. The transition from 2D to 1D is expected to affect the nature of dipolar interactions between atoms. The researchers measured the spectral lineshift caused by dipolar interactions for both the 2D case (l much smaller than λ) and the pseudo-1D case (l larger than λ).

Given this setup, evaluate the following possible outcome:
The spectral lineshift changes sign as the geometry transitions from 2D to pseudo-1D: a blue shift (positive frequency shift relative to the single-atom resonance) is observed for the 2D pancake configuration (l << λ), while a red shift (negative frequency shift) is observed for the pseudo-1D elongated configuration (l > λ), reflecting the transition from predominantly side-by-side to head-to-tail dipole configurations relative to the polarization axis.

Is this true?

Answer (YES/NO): NO